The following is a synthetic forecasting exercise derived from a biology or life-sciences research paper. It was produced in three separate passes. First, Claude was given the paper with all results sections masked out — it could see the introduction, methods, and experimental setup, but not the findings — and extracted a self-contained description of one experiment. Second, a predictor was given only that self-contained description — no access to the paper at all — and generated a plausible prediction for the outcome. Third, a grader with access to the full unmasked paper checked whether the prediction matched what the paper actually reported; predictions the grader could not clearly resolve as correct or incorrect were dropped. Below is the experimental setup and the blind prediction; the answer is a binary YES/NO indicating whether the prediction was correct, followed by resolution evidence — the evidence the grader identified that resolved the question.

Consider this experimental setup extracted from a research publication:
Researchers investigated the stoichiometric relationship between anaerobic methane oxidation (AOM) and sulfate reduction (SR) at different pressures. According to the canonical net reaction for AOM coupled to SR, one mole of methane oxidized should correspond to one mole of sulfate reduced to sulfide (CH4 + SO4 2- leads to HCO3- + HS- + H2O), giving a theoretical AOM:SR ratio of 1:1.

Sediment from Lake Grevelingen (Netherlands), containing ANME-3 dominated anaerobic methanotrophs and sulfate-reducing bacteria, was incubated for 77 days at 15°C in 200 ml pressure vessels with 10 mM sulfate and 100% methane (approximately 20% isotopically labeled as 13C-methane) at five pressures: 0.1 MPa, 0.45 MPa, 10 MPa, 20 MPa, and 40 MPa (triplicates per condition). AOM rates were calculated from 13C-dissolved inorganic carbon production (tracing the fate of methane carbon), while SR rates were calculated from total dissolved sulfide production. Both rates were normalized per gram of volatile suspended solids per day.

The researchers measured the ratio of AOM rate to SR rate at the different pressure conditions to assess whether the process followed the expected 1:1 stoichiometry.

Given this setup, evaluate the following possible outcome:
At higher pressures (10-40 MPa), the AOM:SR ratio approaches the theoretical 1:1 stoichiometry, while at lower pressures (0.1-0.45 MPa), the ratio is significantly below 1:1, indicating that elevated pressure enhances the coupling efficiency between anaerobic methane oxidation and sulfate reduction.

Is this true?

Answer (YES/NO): NO